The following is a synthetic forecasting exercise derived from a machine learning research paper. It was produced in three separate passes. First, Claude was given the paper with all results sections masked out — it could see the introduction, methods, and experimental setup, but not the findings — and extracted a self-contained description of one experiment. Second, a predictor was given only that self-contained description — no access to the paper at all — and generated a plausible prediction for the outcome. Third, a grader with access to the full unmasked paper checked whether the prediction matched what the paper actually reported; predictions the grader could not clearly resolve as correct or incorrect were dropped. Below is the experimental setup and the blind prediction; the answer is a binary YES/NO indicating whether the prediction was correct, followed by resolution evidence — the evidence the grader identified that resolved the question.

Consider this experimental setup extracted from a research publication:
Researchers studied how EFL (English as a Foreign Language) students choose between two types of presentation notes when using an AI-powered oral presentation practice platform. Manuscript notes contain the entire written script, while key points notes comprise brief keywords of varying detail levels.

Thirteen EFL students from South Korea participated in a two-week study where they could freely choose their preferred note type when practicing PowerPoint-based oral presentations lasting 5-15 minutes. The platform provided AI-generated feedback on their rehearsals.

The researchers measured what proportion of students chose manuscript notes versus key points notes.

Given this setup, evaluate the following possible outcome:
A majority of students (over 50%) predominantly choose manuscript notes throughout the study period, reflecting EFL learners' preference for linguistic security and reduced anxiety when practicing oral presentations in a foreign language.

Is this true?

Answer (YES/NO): YES